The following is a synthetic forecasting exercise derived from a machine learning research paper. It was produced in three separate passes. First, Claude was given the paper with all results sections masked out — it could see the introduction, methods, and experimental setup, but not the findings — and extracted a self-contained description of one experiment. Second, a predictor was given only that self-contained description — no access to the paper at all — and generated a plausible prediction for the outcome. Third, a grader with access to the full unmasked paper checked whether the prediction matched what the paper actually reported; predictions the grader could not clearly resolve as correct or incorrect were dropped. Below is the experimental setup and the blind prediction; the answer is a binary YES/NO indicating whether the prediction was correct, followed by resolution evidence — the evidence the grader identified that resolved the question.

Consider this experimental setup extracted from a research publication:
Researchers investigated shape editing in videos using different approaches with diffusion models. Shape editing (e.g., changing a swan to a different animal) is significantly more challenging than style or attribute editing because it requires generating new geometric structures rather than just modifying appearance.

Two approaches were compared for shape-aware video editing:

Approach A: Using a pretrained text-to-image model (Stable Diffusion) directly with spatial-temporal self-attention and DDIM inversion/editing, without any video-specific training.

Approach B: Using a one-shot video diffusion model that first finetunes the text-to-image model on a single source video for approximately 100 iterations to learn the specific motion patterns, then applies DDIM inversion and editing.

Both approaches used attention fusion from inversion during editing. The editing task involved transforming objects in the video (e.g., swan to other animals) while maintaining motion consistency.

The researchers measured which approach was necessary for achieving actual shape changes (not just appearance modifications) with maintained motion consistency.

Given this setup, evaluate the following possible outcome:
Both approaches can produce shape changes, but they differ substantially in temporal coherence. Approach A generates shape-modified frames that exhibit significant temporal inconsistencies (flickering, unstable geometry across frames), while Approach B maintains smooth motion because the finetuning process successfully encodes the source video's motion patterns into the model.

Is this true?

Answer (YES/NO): NO